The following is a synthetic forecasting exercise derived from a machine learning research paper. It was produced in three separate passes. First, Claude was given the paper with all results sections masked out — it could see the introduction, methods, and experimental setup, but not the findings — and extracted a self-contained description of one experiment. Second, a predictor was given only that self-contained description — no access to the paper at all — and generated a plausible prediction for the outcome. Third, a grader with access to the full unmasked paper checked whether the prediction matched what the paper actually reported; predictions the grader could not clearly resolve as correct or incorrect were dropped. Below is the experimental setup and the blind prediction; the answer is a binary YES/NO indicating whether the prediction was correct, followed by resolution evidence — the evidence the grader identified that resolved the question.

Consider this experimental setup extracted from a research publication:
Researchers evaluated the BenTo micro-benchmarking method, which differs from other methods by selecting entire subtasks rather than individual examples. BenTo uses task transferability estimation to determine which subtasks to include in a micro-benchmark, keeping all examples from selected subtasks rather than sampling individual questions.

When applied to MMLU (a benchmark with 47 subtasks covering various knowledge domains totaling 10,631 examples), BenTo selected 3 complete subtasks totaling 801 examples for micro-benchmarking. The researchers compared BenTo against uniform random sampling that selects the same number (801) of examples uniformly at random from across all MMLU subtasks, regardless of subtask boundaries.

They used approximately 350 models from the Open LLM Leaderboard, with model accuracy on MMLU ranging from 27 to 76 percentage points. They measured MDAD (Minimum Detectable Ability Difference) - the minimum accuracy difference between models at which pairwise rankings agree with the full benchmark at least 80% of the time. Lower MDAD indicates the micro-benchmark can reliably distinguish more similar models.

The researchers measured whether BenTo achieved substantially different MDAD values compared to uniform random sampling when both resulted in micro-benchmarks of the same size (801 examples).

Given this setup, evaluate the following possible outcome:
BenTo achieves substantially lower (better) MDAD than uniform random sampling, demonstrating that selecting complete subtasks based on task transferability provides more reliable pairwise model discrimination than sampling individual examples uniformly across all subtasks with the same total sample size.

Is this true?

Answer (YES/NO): NO